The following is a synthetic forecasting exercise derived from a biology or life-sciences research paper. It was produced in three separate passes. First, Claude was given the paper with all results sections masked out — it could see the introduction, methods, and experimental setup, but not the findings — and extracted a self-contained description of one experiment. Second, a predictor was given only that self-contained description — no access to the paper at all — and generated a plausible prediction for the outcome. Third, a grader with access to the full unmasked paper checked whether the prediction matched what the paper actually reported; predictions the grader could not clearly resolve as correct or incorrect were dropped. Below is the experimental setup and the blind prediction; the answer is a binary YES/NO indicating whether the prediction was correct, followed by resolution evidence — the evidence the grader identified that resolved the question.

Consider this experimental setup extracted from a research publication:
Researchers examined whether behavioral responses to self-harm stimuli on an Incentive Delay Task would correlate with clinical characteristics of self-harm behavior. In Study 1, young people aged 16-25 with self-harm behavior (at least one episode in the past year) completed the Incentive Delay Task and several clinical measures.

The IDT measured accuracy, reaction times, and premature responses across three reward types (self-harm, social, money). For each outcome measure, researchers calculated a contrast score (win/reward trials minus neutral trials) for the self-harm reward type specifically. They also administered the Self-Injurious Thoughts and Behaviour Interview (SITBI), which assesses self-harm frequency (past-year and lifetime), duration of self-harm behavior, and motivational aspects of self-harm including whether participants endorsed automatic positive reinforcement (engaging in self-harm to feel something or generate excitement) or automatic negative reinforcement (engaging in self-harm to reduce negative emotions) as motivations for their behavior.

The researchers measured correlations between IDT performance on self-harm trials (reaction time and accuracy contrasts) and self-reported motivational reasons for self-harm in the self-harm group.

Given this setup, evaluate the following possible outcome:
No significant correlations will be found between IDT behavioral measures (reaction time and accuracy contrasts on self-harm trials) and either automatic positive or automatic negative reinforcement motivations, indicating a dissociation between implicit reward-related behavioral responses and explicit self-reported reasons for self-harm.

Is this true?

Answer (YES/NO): NO